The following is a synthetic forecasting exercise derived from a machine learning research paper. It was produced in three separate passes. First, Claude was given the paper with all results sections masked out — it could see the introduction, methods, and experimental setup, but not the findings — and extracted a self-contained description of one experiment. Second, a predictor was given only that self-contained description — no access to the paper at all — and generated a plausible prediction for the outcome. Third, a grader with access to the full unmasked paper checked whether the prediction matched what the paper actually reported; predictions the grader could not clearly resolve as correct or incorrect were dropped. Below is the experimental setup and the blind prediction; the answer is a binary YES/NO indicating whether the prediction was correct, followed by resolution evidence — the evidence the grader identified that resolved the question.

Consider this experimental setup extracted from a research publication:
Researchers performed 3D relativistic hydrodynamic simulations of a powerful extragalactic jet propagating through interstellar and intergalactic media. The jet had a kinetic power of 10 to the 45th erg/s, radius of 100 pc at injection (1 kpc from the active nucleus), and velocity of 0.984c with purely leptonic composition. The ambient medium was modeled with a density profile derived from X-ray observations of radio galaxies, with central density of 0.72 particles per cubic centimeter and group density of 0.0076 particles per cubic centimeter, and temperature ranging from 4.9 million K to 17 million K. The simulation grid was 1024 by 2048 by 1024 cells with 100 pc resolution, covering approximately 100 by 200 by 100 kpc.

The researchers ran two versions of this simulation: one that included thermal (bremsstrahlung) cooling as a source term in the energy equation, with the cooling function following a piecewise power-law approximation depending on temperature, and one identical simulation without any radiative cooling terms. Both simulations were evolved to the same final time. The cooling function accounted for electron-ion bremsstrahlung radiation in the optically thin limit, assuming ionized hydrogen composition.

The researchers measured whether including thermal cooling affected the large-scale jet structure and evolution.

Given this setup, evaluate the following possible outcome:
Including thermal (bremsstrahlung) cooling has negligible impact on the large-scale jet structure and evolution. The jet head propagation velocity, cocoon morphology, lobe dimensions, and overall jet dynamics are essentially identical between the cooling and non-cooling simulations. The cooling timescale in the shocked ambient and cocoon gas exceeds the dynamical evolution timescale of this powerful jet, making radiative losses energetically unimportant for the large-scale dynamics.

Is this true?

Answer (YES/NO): YES